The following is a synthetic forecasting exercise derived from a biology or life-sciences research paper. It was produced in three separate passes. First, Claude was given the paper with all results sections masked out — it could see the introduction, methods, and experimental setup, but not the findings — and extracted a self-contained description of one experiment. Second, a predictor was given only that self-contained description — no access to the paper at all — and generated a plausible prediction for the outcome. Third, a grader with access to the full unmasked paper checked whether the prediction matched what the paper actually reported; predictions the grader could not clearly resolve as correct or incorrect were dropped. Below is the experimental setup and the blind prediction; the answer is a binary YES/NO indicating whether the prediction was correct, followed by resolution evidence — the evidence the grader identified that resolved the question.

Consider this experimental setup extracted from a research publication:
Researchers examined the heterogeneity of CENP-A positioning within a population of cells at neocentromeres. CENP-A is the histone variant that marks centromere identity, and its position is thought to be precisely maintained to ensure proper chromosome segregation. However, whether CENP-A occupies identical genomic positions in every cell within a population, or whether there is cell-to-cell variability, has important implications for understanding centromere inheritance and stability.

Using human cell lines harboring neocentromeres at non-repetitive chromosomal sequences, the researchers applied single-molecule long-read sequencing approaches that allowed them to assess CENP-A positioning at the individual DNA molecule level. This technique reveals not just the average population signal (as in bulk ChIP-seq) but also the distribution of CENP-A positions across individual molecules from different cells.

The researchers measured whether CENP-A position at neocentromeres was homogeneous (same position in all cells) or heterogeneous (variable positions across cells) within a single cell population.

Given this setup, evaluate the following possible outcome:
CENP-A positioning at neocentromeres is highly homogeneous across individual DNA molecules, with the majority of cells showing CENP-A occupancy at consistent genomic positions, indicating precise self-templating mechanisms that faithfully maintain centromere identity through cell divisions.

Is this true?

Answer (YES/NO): NO